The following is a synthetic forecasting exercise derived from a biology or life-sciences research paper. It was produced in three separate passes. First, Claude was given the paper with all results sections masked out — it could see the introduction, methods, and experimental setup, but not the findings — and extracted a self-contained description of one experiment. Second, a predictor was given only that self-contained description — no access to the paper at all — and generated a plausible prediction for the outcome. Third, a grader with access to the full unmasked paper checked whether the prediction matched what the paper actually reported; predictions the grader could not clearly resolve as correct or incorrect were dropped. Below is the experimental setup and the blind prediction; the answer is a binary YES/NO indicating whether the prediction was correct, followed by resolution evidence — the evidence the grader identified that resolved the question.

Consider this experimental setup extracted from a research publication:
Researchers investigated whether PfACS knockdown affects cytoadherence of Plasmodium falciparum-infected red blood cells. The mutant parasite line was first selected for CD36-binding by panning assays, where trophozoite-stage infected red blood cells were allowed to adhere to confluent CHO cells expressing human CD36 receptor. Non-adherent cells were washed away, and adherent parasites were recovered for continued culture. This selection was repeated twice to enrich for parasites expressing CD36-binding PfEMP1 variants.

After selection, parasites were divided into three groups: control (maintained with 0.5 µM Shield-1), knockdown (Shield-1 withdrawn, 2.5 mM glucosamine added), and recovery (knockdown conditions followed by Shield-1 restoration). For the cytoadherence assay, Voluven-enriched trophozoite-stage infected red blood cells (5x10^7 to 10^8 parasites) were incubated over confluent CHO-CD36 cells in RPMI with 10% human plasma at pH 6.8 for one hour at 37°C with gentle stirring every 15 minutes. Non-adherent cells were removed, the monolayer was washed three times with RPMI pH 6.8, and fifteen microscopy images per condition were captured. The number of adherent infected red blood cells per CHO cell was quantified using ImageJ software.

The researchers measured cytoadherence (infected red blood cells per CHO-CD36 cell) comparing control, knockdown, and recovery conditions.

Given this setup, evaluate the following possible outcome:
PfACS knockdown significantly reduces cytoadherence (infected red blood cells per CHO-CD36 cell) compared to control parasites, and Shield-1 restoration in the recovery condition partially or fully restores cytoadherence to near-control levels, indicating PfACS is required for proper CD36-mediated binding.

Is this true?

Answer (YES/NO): YES